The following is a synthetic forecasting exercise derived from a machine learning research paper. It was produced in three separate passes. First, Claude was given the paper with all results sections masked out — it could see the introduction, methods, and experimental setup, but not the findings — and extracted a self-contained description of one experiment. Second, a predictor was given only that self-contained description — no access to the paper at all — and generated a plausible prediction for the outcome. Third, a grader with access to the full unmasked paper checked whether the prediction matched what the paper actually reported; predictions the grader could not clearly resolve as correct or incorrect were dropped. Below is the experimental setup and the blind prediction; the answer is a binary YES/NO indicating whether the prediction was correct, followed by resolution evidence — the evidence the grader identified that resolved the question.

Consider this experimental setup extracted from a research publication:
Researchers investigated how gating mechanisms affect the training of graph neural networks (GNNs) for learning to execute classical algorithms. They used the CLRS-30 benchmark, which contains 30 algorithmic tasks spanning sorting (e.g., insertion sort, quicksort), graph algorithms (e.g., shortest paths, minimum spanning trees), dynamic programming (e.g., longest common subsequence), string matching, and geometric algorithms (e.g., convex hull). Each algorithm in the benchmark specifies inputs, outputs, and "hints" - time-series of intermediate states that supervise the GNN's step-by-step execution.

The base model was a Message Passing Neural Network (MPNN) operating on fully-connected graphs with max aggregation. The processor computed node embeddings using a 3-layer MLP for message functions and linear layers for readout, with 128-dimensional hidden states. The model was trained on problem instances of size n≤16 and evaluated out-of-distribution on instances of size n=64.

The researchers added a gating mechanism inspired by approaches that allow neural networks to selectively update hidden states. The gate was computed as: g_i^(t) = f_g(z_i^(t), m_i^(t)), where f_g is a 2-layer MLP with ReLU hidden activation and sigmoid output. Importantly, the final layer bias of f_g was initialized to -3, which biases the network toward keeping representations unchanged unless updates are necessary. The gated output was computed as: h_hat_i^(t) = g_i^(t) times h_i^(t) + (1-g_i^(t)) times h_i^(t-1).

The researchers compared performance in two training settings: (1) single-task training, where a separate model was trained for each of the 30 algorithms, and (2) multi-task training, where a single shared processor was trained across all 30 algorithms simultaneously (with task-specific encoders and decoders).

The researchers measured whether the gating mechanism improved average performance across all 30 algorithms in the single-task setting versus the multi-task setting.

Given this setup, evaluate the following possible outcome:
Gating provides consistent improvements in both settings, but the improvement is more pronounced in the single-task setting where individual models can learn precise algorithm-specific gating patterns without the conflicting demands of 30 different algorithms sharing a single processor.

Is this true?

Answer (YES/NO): NO